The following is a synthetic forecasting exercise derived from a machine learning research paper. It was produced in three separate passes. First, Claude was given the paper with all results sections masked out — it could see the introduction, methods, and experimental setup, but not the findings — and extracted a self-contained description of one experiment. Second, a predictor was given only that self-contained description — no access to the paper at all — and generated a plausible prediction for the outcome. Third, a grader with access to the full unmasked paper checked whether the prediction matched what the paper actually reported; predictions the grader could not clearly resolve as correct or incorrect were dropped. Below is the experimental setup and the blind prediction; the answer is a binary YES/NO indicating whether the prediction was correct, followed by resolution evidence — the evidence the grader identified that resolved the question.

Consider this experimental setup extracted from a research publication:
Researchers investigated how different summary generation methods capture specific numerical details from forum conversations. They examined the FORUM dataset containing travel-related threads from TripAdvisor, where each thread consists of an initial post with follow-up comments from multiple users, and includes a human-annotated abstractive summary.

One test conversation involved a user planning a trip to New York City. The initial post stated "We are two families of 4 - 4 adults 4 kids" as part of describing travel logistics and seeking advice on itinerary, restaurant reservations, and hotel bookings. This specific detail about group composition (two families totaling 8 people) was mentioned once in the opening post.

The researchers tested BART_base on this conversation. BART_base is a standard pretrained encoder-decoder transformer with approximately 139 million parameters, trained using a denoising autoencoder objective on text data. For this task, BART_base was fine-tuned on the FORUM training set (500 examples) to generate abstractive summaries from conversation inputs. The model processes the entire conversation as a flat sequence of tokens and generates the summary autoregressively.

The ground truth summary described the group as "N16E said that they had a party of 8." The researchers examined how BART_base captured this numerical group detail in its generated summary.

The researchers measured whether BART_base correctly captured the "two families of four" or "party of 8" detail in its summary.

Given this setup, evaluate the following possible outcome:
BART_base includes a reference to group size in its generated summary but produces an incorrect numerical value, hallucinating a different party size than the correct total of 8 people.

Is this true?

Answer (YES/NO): YES